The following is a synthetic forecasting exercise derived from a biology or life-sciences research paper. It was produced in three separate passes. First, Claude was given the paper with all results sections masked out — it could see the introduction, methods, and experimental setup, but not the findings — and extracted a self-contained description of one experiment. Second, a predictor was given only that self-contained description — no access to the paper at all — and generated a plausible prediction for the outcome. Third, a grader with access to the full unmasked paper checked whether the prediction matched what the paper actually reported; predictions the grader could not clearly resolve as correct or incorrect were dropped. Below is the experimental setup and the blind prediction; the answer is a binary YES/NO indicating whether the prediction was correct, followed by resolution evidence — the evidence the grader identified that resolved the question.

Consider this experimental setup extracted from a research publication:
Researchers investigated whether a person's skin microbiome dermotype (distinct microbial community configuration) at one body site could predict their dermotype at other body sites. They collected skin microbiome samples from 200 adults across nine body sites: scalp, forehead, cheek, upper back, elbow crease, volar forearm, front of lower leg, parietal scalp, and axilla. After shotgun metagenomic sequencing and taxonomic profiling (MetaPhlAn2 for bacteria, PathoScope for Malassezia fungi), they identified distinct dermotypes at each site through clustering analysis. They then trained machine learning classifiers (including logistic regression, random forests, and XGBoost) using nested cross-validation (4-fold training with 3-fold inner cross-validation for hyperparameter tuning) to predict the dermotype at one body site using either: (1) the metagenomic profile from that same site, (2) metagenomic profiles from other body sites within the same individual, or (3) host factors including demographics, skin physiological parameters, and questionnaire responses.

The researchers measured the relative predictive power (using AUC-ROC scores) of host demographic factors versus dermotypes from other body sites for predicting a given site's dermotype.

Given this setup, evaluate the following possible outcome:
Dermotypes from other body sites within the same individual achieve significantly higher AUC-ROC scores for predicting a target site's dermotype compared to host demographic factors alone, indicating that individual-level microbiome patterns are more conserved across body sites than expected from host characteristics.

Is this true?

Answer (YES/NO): YES